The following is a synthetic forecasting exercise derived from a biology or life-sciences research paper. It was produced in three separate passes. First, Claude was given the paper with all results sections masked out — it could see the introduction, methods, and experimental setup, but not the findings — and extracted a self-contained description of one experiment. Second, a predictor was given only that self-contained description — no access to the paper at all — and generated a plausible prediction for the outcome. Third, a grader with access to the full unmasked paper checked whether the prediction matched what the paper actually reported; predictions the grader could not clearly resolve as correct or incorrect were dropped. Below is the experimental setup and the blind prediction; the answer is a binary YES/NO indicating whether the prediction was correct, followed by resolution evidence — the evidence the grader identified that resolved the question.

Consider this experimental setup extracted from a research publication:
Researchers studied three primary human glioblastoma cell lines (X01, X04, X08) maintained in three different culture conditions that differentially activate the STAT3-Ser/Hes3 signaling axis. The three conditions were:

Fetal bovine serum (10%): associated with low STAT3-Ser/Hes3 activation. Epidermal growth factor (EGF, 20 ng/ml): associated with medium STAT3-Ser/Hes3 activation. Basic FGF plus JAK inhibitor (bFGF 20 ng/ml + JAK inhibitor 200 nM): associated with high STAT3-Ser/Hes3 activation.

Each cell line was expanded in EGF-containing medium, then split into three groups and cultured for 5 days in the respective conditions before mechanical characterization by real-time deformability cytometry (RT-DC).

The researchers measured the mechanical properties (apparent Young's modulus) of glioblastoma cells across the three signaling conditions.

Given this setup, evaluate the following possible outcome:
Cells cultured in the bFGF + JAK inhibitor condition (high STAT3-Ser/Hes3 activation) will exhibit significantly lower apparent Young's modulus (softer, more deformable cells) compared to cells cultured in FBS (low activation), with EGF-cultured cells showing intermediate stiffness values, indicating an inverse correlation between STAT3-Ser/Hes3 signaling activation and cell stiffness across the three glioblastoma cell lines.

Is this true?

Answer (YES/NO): NO